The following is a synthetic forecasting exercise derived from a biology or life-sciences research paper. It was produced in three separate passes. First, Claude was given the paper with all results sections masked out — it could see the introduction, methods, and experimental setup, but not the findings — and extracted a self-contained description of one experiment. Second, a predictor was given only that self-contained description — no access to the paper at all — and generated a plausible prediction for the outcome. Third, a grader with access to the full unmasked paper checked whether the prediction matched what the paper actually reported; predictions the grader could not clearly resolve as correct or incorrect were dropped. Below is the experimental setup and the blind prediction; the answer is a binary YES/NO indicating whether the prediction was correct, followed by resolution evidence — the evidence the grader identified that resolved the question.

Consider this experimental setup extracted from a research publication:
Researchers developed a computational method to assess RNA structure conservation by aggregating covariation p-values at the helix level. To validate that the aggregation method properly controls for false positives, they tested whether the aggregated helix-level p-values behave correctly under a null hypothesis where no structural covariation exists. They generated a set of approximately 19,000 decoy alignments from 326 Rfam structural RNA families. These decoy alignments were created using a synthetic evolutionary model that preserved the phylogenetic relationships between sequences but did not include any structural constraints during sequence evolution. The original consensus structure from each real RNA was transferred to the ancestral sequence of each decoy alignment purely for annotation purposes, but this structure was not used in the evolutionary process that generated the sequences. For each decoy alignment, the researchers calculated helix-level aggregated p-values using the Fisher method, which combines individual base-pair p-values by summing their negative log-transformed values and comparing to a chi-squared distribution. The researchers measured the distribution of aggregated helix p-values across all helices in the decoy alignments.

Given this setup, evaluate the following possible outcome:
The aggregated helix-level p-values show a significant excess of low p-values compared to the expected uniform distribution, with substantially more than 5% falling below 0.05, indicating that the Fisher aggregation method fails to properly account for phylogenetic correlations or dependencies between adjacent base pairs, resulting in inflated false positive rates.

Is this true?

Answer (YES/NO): NO